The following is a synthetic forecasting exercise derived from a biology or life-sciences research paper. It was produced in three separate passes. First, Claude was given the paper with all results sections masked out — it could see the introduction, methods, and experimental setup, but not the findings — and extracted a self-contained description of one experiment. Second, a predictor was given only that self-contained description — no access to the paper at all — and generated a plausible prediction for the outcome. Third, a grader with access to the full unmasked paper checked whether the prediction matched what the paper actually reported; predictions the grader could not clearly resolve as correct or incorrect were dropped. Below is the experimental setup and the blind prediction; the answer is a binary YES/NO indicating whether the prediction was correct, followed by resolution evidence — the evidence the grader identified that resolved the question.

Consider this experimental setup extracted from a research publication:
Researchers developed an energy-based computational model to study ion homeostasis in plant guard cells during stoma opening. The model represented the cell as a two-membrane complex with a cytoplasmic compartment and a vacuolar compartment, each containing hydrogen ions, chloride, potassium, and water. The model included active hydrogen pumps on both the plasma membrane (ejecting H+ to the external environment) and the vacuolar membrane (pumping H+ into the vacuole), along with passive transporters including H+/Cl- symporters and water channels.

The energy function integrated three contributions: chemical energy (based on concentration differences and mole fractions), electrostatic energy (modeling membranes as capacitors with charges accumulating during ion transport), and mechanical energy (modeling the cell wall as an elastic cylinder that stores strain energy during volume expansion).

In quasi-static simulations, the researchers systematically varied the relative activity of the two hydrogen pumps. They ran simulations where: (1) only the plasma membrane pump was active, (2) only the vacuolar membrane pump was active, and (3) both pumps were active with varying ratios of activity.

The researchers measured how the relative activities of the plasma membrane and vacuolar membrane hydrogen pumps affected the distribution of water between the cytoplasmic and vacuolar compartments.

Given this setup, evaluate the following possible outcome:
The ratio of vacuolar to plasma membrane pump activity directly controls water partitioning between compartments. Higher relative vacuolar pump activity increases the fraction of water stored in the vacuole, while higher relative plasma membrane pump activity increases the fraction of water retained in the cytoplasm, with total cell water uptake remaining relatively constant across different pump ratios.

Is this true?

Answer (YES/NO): YES